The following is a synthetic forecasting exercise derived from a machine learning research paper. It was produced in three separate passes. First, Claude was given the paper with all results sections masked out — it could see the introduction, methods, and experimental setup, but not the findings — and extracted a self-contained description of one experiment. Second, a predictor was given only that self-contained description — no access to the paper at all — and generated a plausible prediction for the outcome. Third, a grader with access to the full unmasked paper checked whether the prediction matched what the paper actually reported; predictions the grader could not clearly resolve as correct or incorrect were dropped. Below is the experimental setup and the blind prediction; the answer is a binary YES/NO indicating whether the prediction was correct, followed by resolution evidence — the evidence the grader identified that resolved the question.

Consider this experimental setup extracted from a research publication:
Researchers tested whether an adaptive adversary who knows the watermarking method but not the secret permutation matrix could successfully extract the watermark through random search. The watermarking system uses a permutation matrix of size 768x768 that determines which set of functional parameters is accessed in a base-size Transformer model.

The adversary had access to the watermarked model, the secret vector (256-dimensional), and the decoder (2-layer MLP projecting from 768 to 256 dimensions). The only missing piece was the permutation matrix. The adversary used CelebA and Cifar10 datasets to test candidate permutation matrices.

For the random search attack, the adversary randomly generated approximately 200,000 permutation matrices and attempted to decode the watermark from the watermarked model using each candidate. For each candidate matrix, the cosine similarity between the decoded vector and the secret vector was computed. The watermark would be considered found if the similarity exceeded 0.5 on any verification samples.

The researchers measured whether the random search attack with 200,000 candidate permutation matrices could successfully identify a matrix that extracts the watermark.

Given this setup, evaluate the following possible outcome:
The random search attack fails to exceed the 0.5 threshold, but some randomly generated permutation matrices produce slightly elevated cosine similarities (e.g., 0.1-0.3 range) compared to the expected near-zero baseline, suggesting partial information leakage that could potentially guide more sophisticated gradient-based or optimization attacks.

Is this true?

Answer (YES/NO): NO